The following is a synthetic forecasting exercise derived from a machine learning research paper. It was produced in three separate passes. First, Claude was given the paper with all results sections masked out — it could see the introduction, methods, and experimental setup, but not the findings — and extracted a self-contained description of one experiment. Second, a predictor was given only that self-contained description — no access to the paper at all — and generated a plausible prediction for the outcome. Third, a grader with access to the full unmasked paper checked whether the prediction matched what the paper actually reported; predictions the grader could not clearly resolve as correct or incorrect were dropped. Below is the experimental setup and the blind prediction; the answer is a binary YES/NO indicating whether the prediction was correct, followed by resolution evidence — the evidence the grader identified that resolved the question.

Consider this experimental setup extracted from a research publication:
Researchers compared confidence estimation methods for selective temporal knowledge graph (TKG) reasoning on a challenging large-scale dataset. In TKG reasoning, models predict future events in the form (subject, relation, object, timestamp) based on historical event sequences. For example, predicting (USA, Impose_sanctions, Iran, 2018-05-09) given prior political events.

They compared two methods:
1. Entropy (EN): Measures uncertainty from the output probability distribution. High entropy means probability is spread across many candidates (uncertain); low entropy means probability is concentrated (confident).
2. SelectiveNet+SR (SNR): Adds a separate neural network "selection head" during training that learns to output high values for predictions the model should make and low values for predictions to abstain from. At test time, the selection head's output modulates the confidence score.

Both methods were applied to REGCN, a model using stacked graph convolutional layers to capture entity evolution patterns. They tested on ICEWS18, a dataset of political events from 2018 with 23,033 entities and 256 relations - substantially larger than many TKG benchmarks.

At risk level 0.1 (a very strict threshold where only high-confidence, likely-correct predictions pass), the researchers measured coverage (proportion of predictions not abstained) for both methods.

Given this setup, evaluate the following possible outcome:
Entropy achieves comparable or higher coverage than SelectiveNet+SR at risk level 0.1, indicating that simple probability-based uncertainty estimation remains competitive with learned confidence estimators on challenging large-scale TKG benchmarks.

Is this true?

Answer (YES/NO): NO